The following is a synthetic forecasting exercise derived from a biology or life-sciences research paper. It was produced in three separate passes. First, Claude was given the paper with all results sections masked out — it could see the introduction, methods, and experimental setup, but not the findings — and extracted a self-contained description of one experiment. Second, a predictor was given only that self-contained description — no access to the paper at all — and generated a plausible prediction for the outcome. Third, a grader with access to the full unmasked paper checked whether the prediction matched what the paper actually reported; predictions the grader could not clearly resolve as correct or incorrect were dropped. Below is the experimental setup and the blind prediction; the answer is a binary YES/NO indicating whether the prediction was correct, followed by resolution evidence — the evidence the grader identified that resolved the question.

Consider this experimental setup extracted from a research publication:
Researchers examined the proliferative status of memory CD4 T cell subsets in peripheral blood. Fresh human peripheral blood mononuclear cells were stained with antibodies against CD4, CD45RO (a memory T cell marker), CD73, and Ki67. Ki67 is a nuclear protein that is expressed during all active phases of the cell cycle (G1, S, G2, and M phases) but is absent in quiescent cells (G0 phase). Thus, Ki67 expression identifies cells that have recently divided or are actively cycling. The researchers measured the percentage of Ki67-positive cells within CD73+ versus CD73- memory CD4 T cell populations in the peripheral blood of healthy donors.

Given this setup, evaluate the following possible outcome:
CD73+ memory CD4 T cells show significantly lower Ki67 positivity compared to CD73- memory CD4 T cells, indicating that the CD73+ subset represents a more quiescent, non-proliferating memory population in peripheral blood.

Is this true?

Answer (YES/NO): YES